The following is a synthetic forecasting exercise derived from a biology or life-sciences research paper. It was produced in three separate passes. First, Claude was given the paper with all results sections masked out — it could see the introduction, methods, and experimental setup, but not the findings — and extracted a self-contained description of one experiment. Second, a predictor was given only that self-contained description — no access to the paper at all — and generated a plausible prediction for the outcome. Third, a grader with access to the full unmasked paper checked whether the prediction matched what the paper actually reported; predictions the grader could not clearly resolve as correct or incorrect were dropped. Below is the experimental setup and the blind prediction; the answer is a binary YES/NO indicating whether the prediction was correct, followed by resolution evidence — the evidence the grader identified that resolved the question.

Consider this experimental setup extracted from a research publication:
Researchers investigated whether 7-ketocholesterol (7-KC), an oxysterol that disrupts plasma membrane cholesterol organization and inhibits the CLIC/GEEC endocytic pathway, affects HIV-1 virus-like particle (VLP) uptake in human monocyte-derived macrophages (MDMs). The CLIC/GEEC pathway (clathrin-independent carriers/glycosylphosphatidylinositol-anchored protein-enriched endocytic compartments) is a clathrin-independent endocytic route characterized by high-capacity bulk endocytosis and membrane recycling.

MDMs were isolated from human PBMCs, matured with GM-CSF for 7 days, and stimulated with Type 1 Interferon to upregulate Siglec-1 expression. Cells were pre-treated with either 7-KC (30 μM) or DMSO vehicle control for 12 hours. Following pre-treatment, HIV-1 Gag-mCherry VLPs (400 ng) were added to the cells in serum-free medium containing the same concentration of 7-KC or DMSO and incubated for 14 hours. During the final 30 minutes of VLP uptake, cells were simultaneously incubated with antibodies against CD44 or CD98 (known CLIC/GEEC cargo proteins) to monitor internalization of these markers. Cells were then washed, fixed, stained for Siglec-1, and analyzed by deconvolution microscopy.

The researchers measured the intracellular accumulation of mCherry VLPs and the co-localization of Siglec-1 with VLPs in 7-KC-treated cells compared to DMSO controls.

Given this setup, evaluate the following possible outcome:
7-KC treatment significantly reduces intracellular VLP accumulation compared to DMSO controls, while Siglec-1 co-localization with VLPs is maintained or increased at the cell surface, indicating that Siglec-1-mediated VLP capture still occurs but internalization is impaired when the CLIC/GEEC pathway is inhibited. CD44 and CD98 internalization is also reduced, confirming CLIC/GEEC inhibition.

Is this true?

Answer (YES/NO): YES